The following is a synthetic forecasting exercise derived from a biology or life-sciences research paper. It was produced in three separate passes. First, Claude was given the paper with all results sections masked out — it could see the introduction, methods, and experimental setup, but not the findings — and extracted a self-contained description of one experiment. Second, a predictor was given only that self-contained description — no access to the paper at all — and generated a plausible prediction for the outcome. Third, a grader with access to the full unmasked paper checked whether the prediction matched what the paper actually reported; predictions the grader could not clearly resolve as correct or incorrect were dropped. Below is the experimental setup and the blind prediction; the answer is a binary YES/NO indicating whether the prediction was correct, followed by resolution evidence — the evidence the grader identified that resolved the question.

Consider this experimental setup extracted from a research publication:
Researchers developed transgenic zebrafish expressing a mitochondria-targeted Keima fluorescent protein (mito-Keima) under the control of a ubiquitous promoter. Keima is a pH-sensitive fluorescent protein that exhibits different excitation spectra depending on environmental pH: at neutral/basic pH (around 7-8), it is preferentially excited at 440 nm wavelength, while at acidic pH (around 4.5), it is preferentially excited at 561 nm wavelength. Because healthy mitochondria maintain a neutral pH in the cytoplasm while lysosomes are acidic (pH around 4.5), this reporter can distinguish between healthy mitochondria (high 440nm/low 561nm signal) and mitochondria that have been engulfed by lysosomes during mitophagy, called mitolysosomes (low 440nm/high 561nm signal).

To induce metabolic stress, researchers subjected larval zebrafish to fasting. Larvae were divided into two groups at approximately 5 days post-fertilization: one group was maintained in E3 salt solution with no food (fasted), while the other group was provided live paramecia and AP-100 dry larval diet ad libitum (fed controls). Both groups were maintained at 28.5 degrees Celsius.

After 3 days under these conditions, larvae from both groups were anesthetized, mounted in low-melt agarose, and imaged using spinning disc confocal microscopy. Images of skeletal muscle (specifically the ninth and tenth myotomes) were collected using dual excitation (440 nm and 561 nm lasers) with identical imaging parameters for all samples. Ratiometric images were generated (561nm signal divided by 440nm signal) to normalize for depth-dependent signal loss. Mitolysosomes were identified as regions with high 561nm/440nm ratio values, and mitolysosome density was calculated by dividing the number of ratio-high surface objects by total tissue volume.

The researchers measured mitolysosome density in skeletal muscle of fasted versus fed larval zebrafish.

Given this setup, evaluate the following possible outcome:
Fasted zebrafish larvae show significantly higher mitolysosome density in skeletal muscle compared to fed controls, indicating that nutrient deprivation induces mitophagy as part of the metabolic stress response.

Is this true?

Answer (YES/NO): YES